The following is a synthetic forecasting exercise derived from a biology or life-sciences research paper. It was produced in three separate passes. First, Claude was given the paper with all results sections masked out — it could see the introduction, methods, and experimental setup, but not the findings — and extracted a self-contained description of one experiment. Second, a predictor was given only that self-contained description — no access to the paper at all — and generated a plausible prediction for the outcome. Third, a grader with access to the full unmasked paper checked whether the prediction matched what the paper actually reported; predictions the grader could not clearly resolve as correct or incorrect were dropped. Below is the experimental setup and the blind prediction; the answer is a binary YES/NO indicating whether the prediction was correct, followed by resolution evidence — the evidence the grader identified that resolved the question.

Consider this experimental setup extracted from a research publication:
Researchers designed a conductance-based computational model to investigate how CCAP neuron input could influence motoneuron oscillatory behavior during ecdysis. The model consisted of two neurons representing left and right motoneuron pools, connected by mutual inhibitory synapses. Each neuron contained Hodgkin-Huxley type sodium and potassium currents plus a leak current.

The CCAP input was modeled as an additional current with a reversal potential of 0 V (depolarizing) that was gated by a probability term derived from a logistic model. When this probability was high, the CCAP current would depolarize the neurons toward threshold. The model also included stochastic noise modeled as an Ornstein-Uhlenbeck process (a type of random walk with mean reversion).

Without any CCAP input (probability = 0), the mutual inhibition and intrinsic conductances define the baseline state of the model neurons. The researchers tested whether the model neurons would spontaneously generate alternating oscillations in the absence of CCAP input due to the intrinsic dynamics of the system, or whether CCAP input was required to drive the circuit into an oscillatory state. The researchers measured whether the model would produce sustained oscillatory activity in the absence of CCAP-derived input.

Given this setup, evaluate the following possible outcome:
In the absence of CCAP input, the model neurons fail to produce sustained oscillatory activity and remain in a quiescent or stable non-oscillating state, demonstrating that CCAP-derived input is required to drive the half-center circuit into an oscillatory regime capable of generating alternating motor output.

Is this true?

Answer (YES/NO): YES